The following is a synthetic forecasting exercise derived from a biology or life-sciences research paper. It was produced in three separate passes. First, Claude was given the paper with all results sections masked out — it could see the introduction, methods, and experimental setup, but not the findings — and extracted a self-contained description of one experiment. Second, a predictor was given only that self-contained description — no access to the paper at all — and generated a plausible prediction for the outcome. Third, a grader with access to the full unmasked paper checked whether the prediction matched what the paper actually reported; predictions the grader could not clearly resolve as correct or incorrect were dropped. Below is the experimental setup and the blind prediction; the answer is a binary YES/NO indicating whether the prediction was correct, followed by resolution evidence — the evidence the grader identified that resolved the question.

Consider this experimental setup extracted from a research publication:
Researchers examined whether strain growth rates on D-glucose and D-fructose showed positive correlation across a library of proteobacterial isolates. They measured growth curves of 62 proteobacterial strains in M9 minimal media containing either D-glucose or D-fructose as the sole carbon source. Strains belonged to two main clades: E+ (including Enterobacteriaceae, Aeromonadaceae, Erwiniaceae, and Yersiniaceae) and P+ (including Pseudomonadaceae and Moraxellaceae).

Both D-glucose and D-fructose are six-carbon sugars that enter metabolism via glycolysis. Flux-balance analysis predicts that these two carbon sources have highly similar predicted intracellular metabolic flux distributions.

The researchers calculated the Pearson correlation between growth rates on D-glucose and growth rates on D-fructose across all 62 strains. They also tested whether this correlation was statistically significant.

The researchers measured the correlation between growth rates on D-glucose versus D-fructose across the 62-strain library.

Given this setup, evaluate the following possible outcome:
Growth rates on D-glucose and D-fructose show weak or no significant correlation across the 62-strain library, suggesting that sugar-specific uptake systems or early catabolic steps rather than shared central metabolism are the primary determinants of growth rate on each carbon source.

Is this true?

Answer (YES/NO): NO